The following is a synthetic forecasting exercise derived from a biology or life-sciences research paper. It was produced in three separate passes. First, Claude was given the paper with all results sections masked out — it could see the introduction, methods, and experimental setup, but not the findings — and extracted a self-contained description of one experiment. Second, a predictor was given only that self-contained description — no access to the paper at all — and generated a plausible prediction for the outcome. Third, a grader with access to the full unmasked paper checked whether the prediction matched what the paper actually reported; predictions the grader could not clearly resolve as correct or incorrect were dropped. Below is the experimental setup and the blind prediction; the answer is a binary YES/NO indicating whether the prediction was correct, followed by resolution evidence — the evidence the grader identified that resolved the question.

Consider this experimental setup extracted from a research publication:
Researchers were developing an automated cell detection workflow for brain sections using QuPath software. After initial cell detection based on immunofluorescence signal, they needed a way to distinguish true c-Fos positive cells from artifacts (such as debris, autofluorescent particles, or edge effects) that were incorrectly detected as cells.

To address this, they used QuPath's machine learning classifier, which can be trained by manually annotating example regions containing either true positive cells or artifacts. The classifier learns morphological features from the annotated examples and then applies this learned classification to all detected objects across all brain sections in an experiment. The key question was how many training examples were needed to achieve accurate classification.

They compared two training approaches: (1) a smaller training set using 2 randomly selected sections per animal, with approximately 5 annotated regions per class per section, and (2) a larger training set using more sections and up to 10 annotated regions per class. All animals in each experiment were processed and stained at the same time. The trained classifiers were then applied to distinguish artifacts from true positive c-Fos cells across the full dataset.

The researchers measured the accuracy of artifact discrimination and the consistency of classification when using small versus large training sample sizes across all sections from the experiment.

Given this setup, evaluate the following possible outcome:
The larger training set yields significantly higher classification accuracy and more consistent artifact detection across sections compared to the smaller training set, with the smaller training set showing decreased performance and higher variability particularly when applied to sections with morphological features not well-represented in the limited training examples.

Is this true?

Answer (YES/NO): NO